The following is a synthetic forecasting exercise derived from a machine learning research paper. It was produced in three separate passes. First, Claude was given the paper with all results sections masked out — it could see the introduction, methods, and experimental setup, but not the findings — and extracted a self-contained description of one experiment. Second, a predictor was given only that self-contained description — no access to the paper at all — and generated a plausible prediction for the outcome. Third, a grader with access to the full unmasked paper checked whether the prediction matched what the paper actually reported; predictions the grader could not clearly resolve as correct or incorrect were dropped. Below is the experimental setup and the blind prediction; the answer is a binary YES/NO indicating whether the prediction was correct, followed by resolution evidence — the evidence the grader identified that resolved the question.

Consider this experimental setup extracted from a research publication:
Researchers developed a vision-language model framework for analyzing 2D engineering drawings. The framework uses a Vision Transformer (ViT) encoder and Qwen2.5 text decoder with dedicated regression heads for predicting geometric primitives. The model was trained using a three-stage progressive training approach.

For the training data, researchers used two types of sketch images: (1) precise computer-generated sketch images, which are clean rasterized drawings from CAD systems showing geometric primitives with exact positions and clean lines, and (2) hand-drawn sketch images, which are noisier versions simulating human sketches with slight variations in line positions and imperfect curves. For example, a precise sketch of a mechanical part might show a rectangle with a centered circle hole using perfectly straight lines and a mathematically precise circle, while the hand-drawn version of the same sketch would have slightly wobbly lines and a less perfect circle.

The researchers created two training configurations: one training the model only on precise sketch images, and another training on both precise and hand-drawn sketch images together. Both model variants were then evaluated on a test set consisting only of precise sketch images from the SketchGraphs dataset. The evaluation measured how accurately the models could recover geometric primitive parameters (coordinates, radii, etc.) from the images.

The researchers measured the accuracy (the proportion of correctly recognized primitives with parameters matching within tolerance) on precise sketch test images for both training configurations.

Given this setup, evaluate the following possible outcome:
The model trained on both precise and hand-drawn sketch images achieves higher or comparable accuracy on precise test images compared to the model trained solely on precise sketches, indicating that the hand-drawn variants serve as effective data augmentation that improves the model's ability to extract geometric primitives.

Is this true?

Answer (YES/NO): NO